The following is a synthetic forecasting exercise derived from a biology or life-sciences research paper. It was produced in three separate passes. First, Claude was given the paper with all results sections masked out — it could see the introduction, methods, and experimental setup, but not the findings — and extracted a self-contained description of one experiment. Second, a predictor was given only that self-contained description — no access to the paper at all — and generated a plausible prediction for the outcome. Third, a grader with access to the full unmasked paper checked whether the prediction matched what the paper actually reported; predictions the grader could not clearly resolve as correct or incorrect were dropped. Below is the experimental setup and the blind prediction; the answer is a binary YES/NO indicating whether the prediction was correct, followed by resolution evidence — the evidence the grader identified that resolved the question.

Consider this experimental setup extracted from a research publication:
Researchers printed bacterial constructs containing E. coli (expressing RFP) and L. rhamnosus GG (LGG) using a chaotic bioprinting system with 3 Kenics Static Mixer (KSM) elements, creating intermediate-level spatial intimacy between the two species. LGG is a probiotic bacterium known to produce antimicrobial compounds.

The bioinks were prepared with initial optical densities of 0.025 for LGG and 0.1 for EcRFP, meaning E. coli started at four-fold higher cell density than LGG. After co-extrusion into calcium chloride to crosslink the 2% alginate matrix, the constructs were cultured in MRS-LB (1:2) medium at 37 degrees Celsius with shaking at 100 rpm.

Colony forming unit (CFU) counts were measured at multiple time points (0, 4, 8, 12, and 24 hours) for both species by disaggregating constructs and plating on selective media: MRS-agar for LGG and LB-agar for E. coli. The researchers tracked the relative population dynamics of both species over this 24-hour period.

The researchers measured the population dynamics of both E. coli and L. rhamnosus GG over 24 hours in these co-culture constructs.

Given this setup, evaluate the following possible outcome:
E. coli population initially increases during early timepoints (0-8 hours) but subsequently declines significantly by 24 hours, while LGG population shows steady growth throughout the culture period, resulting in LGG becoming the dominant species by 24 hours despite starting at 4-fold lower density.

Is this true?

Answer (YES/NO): NO